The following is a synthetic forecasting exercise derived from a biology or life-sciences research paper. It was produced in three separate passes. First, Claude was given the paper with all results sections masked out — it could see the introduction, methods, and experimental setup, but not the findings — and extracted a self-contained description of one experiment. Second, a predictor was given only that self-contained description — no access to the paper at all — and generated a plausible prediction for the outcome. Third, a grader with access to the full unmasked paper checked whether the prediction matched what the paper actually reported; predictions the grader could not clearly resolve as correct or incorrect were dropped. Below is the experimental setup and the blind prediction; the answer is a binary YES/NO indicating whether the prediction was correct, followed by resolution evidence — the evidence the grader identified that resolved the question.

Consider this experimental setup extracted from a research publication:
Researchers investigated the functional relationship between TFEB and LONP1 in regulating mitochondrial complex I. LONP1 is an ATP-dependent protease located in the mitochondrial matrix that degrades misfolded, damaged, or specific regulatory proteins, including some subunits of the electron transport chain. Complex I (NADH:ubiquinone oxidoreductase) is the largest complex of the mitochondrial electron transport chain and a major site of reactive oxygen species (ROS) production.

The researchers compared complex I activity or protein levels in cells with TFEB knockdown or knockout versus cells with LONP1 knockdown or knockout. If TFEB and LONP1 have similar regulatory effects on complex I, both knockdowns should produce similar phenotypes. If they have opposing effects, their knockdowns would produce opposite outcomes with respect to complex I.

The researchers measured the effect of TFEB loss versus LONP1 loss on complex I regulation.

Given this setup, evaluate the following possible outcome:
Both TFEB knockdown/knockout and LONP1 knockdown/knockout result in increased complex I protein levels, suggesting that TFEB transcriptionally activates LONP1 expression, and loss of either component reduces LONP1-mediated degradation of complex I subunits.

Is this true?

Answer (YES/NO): NO